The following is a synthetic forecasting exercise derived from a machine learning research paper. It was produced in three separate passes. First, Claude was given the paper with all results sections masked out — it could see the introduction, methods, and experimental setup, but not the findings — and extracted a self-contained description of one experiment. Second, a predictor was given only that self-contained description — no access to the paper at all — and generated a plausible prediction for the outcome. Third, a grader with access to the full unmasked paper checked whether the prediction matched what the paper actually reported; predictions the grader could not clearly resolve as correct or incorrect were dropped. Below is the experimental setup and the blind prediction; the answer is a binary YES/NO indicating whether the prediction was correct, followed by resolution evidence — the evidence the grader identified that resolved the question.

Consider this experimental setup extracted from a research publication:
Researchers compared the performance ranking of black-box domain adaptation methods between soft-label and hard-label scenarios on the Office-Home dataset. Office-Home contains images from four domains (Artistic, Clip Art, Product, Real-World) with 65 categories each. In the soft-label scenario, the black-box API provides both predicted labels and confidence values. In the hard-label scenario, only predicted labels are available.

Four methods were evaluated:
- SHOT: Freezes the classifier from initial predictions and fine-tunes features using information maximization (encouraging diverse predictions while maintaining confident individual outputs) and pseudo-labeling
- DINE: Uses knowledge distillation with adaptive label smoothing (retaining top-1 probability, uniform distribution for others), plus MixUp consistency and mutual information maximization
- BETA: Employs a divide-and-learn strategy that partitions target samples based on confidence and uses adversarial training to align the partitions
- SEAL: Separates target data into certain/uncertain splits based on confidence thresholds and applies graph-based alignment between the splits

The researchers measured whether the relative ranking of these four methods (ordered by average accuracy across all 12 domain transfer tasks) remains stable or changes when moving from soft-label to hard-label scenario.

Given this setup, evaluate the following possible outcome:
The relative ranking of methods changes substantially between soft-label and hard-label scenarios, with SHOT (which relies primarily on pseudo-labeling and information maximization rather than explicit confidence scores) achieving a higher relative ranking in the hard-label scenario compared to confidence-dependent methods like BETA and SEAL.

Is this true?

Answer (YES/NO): YES